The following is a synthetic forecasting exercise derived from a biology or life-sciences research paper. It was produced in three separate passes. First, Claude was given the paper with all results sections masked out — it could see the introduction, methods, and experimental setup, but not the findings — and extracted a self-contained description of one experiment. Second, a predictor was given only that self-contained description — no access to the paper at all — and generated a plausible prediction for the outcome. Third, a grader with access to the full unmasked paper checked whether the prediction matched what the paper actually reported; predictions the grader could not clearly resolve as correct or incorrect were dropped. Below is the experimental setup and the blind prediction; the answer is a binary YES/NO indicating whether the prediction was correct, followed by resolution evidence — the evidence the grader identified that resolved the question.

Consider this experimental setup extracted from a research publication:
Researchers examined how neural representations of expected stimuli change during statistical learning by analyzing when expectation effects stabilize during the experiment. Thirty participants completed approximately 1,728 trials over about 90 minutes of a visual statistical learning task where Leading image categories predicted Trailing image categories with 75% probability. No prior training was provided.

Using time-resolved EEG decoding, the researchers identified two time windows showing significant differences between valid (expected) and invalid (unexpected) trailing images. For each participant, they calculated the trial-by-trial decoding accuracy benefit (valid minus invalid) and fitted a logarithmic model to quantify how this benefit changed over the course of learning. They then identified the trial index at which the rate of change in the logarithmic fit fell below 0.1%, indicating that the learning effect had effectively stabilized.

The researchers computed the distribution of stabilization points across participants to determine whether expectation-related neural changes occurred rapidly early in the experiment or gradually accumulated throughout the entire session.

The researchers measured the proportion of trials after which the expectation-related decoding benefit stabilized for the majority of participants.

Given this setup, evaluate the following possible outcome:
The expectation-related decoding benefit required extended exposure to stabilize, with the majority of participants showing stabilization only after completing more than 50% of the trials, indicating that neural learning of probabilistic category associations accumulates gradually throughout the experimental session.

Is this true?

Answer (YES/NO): NO